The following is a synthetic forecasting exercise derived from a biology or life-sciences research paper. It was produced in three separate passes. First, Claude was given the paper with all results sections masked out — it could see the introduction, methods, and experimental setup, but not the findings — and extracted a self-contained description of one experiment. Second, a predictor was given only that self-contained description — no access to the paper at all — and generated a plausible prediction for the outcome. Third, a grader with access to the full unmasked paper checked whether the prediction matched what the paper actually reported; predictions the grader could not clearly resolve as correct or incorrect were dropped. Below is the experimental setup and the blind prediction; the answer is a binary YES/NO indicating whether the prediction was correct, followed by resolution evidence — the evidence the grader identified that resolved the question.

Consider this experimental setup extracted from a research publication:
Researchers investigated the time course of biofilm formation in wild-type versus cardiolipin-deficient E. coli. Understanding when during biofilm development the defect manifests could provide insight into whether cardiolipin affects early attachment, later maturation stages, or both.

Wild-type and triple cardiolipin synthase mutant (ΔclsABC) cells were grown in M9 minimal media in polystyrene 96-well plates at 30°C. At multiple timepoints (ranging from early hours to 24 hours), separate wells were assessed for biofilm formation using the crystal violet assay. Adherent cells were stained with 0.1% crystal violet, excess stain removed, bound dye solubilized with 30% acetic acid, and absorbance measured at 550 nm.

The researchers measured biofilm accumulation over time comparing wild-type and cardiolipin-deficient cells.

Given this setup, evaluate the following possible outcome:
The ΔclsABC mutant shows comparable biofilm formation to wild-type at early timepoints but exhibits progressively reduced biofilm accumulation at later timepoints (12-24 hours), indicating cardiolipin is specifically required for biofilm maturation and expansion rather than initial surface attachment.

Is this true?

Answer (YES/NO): NO